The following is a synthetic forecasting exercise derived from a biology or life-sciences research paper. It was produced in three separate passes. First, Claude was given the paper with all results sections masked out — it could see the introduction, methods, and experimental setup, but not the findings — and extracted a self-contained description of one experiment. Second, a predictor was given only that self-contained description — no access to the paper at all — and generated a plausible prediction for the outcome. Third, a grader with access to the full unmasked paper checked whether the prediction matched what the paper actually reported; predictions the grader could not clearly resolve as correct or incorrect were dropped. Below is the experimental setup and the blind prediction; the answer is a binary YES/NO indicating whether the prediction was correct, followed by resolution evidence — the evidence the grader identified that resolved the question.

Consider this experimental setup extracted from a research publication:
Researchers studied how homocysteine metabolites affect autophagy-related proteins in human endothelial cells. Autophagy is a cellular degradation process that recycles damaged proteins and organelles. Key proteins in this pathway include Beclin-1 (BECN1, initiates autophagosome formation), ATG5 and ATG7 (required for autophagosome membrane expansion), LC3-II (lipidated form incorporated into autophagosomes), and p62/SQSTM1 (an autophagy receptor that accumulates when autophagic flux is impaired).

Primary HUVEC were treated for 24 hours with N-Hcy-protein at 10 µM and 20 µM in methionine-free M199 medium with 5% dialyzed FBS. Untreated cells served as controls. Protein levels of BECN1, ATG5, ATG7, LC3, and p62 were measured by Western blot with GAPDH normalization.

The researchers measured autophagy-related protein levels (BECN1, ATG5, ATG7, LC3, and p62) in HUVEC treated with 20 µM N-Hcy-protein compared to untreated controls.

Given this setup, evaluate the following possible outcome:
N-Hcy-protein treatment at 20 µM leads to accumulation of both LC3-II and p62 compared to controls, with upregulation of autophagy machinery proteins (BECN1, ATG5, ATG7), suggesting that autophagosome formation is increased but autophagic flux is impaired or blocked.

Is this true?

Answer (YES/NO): NO